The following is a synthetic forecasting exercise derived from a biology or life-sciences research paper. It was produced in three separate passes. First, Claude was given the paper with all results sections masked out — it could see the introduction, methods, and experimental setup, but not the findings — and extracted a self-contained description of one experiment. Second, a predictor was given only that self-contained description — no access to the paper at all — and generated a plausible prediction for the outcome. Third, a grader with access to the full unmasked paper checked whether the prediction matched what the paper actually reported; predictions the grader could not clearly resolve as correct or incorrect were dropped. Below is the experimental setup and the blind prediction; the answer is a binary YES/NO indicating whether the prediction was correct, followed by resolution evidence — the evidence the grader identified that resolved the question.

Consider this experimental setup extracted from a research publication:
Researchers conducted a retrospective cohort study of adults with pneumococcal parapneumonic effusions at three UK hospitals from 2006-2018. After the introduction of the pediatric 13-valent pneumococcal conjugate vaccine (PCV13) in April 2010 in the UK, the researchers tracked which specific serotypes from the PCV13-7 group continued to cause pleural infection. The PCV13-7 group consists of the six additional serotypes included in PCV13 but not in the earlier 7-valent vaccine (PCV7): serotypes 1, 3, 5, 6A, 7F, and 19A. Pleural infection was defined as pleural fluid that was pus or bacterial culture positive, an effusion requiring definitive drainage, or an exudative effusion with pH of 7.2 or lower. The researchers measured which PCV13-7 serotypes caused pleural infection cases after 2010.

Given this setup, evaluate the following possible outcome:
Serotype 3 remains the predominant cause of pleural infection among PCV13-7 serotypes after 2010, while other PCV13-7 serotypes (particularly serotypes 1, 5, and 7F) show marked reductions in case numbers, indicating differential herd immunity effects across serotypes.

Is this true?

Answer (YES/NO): NO